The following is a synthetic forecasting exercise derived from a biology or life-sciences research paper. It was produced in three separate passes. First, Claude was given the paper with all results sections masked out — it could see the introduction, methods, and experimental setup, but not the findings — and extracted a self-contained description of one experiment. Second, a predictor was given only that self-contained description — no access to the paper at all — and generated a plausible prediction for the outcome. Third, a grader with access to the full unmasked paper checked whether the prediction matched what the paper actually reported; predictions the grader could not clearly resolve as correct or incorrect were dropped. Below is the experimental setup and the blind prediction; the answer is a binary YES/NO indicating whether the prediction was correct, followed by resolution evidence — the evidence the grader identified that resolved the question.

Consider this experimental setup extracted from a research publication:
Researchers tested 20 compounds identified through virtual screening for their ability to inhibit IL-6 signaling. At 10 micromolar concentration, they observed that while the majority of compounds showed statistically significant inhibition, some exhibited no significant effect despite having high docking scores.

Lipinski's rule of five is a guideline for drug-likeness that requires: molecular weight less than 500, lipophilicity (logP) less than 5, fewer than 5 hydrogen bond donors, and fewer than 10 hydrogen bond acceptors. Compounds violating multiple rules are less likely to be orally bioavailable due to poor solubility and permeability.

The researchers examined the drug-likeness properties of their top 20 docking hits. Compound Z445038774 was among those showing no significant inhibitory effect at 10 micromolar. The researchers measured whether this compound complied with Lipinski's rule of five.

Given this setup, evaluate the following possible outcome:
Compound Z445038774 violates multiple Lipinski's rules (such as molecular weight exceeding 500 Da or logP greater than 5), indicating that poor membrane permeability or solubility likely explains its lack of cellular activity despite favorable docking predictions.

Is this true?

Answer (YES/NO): NO